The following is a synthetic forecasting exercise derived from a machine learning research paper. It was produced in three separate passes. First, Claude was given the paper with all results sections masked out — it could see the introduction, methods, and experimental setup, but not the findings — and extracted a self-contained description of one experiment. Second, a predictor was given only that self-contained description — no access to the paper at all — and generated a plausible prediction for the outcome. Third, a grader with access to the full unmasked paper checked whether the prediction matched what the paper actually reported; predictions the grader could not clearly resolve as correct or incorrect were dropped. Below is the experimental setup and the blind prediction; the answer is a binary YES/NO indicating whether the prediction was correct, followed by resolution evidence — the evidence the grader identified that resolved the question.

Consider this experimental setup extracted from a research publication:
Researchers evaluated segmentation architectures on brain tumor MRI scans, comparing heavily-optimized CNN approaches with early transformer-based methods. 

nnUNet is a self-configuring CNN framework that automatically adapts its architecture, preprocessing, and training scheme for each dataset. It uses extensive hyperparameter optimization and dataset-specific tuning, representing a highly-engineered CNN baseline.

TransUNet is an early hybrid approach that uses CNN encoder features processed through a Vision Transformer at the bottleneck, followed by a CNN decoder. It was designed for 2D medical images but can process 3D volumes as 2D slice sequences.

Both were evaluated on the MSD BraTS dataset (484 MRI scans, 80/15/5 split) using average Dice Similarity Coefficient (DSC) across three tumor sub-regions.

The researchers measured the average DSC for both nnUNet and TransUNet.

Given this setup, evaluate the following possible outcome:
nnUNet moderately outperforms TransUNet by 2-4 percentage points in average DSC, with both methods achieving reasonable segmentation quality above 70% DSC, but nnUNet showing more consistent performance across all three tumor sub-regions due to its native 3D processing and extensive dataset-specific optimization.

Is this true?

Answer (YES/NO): NO